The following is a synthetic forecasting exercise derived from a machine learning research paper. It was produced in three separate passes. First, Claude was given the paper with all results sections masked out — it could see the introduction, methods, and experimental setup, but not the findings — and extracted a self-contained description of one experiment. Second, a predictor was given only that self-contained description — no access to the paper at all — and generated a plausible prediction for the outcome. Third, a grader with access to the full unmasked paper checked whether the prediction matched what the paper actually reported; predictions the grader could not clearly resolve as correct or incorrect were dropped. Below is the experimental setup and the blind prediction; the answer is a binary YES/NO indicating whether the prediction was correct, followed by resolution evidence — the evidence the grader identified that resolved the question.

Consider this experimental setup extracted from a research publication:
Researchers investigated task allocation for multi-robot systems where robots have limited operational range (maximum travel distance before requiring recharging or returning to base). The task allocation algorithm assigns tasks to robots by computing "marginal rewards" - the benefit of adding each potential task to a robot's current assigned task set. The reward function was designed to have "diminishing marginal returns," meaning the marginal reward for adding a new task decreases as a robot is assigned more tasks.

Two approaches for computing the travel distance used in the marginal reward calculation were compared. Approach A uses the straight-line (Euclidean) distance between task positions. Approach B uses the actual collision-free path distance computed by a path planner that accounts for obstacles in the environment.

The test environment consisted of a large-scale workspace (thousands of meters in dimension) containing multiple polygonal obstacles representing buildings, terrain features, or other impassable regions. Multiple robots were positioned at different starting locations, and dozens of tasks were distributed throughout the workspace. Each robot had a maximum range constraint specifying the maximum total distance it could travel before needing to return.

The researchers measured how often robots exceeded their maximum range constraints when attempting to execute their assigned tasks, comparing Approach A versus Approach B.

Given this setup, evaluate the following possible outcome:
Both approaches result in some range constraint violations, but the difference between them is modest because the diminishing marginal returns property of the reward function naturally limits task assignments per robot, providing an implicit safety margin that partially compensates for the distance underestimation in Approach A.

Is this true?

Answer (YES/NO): NO